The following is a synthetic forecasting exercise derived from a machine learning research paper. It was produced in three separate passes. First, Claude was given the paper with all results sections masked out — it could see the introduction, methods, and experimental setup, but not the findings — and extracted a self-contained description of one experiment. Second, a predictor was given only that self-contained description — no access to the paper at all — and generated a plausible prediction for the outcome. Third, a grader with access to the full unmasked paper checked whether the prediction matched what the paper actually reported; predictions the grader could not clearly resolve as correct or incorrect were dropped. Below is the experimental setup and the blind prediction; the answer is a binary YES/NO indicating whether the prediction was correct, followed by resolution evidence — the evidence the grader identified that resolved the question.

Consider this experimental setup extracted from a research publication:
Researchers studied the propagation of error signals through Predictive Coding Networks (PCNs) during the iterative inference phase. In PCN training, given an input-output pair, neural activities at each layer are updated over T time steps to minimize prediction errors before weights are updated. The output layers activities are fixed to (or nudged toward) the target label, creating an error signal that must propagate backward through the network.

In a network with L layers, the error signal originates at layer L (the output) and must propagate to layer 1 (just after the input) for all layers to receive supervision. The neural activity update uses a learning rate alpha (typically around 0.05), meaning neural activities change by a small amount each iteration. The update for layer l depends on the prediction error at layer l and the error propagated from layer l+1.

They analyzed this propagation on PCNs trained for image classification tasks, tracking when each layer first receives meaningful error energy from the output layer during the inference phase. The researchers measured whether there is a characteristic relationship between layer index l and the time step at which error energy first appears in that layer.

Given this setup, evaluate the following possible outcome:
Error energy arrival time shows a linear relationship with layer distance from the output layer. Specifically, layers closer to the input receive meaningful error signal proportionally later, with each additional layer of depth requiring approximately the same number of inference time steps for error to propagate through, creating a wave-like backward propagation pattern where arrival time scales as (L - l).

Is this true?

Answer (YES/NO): YES